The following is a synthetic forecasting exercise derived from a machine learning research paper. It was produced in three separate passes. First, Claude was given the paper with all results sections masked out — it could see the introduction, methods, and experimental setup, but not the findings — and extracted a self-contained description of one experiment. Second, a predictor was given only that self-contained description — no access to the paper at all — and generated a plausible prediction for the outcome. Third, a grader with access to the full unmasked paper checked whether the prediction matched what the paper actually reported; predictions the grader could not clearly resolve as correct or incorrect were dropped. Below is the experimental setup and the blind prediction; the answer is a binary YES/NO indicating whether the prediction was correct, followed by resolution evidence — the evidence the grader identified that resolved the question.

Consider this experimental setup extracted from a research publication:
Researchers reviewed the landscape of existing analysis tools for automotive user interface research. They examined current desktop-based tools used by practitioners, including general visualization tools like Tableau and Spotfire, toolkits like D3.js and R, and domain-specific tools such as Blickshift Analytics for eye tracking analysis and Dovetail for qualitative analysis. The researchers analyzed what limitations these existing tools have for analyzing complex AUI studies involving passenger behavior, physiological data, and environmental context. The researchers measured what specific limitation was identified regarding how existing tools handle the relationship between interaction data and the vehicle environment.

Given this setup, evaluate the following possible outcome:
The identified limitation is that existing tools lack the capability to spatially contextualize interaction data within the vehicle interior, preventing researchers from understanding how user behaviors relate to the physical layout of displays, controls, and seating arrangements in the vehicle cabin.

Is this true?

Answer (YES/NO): NO